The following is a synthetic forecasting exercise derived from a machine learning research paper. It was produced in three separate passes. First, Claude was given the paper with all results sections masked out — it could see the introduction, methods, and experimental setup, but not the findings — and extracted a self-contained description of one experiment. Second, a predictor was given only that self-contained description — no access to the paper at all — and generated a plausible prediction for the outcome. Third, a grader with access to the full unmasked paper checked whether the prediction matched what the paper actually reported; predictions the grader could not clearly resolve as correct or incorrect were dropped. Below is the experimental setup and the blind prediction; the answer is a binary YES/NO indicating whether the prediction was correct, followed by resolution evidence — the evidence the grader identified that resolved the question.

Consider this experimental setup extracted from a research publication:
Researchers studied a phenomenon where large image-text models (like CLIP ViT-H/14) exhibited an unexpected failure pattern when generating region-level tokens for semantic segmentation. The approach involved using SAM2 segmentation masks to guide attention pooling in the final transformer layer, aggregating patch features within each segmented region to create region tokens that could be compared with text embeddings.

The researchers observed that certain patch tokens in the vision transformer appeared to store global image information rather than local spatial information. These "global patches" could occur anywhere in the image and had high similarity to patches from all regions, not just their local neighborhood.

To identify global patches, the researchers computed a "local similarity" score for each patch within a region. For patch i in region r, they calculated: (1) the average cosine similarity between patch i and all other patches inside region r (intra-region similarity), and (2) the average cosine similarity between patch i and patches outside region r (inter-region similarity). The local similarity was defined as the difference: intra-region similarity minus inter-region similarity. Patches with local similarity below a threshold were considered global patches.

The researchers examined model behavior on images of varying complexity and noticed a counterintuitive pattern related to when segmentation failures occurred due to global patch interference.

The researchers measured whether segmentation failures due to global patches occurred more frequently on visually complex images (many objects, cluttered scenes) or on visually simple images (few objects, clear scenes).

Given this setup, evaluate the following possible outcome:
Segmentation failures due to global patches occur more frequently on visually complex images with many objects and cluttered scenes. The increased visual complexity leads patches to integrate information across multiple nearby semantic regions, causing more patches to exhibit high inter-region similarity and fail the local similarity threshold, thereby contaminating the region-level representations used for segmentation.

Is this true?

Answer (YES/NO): NO